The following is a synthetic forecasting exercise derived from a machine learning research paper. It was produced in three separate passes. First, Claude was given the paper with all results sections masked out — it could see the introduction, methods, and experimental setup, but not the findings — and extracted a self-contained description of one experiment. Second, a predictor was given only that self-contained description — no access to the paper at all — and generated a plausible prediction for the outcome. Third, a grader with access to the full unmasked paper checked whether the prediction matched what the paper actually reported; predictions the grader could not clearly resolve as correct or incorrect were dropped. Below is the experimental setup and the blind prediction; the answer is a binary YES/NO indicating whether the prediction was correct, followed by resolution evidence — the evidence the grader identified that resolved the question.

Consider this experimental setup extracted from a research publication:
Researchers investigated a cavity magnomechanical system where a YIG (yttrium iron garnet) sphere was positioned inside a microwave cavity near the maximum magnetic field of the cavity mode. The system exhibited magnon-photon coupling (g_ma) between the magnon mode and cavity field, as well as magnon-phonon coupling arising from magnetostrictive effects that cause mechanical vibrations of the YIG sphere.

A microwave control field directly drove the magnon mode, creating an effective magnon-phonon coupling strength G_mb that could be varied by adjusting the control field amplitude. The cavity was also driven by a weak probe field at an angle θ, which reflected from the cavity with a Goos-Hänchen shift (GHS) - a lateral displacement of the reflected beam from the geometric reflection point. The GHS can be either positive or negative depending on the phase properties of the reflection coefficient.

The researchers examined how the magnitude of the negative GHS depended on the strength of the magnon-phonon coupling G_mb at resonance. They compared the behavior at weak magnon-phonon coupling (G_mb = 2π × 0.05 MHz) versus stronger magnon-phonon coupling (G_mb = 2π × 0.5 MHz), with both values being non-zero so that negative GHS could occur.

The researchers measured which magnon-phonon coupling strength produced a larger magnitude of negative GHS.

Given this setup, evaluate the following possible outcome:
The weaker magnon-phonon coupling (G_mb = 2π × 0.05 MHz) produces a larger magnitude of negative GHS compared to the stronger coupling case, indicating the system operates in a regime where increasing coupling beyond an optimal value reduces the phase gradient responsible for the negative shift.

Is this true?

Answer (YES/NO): YES